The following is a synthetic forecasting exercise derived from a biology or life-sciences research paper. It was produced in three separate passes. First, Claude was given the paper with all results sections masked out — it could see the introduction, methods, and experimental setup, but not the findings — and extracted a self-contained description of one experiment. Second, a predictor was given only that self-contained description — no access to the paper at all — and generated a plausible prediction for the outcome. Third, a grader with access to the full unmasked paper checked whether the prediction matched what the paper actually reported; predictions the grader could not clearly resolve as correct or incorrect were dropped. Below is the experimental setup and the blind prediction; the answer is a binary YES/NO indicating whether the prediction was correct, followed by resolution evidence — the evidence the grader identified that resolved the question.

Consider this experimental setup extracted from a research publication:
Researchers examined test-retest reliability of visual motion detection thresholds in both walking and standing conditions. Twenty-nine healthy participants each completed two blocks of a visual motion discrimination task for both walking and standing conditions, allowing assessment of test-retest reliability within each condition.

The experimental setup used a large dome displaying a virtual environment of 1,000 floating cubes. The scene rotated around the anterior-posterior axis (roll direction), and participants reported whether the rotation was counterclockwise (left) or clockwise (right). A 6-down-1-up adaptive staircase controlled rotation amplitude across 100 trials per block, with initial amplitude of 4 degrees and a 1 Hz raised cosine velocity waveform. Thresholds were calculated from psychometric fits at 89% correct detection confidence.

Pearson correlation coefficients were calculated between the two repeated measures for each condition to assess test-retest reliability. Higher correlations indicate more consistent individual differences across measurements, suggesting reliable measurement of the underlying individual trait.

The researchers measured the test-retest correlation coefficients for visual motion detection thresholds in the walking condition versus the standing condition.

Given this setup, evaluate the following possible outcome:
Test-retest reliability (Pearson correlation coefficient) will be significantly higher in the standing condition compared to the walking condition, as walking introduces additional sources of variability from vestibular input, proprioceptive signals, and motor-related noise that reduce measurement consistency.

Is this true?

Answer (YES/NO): NO